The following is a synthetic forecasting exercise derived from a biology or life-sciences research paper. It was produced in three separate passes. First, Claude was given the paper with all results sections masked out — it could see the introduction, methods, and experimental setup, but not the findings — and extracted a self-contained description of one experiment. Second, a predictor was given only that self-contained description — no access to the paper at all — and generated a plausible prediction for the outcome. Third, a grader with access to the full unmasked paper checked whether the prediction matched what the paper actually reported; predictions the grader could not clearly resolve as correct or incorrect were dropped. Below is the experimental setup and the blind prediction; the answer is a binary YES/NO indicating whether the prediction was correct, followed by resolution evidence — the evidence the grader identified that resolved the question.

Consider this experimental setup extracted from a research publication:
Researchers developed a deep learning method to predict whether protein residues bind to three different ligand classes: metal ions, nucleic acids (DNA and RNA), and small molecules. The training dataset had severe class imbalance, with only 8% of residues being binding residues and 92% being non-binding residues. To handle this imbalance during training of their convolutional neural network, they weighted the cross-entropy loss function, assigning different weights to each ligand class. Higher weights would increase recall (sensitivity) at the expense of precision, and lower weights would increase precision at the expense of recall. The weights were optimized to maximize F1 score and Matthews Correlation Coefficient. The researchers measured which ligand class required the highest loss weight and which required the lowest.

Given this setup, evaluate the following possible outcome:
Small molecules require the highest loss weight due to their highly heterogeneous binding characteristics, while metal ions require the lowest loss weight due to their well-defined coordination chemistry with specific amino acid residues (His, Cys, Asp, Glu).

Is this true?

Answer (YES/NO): NO